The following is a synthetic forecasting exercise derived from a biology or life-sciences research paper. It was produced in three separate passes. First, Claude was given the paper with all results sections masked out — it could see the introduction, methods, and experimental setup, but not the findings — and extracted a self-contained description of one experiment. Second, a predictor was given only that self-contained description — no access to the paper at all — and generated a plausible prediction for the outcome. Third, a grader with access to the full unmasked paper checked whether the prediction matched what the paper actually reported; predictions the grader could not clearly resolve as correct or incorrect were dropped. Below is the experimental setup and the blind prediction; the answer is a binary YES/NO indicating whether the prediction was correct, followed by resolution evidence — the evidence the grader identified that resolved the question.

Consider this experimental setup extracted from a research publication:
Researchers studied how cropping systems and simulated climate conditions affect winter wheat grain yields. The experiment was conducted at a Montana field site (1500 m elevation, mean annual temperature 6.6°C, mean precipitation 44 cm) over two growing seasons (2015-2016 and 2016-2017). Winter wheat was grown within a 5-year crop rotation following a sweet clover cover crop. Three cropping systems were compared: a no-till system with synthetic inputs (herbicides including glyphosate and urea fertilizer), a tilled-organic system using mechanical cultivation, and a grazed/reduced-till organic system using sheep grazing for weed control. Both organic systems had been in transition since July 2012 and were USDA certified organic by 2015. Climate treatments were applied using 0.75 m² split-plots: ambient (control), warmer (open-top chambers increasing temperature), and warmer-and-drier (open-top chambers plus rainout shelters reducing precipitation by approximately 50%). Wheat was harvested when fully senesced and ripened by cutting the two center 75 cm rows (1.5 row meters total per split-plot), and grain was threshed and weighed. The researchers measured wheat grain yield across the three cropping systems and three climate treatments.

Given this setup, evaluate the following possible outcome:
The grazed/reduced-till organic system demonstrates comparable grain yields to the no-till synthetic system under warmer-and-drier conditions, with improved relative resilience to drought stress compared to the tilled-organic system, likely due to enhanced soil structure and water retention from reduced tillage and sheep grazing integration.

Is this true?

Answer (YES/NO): NO